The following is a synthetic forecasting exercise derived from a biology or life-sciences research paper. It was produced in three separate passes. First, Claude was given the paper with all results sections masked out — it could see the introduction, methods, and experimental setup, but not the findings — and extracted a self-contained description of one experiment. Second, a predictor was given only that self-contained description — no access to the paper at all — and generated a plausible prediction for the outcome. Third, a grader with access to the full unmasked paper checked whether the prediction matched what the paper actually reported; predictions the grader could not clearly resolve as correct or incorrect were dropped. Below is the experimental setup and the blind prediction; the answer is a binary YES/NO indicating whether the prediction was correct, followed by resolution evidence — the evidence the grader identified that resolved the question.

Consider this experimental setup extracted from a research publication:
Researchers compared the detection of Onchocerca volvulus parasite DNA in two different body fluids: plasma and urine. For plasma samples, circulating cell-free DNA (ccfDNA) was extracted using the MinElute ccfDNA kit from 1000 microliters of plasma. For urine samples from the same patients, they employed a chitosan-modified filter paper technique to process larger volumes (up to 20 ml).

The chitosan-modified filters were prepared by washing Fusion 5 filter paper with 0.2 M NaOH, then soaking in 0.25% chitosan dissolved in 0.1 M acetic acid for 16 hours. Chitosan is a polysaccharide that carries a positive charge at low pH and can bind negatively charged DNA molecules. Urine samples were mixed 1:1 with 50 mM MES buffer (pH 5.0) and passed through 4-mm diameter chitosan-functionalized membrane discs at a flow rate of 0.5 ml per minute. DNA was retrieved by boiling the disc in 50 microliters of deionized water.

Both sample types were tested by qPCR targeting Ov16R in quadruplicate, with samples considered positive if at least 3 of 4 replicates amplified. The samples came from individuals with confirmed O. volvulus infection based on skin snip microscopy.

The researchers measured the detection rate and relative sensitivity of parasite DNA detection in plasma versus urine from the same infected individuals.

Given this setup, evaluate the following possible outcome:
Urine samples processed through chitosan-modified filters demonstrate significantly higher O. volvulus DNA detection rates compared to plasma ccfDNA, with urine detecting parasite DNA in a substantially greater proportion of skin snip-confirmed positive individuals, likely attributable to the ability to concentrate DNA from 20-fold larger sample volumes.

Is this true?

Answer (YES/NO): NO